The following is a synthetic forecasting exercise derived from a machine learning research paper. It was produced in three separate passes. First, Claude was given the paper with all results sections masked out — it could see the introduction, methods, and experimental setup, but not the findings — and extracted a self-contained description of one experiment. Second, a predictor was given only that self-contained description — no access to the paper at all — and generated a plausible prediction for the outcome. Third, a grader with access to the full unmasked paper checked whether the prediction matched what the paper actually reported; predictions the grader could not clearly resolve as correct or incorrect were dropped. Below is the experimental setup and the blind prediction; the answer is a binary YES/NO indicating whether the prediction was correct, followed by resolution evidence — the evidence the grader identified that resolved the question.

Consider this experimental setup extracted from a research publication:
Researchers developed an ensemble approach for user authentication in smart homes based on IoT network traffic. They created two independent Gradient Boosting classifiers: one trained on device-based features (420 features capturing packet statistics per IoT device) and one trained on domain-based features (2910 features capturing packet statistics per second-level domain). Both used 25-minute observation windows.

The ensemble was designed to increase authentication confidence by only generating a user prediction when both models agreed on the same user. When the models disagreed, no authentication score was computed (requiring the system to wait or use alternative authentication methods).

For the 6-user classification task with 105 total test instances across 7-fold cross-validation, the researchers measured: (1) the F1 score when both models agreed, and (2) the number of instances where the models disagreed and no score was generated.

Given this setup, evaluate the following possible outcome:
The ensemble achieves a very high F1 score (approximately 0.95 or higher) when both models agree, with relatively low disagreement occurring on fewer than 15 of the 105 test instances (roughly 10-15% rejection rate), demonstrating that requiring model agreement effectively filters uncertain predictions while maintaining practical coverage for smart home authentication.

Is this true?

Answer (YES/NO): NO